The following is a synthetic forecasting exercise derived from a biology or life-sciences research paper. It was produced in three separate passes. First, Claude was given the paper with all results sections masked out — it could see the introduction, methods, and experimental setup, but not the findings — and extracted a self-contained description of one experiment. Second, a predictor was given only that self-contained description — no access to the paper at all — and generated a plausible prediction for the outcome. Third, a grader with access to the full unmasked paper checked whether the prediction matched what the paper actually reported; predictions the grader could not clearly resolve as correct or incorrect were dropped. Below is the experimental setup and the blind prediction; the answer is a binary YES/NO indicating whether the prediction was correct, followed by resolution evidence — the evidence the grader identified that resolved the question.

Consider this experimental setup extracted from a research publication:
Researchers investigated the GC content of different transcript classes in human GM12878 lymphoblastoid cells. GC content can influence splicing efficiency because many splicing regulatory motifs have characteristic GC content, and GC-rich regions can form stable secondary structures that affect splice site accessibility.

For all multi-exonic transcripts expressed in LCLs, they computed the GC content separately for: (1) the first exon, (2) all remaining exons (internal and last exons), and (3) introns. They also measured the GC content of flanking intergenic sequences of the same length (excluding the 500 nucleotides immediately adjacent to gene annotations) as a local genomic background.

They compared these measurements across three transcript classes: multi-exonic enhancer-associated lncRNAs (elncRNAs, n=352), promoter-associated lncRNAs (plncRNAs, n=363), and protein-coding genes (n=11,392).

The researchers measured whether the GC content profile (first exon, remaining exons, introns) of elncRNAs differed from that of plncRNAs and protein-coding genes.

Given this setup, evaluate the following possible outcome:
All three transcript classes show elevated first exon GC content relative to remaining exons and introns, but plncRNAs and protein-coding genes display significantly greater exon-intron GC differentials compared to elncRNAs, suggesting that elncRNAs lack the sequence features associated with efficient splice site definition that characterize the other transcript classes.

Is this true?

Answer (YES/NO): NO